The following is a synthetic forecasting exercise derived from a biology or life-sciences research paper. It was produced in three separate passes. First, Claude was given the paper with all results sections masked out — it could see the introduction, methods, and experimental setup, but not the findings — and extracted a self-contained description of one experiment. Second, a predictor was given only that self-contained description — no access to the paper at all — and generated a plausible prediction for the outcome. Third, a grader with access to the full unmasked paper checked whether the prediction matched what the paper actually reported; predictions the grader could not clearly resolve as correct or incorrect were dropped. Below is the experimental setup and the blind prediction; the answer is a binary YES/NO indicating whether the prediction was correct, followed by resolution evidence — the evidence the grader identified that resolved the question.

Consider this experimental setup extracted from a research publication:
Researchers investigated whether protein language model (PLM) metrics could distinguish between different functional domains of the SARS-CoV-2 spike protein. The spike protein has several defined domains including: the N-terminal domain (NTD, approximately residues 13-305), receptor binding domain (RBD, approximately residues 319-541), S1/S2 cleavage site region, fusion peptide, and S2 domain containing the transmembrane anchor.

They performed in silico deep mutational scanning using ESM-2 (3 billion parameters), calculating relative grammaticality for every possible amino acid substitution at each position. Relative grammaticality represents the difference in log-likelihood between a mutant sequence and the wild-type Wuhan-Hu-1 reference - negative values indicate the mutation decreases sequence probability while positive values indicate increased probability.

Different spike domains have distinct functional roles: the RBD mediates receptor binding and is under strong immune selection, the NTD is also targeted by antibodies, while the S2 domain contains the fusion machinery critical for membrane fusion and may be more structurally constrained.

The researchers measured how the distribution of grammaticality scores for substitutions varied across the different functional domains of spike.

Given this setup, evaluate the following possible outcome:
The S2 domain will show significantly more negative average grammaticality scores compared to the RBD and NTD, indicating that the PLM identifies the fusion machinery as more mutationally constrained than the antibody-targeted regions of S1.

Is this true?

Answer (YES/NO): YES